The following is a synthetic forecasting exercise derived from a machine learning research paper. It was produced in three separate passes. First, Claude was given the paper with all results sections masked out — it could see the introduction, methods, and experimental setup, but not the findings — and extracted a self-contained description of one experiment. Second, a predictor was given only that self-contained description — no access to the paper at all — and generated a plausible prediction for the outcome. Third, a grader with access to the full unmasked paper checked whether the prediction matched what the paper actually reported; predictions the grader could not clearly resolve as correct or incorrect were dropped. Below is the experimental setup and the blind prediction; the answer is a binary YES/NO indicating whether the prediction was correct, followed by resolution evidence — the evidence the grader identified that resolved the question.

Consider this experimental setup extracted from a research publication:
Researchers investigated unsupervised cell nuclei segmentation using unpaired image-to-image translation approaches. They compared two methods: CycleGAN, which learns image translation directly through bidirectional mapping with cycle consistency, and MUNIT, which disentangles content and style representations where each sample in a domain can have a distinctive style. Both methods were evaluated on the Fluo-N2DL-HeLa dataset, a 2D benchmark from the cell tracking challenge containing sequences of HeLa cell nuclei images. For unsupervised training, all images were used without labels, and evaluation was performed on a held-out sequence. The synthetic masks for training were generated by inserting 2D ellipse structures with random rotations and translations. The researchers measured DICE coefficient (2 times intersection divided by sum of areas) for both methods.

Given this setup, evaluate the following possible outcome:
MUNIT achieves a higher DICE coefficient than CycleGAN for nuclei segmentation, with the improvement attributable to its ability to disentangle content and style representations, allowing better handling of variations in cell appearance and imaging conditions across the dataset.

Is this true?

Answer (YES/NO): NO